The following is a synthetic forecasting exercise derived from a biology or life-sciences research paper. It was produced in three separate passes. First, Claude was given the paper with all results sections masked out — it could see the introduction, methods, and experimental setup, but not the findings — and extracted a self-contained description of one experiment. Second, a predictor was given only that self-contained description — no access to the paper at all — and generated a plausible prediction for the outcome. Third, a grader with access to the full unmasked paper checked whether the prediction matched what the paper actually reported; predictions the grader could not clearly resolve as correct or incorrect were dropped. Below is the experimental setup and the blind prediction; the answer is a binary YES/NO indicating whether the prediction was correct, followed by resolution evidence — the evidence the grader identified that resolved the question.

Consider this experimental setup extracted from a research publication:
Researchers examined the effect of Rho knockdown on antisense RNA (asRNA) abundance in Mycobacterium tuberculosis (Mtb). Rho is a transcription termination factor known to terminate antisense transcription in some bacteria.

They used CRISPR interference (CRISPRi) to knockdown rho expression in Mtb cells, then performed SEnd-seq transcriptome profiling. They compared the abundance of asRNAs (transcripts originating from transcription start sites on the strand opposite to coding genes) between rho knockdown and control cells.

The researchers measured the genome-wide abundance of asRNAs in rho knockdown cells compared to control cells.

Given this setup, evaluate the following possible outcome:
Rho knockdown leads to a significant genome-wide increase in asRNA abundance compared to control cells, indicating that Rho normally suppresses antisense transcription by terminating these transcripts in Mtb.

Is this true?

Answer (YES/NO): YES